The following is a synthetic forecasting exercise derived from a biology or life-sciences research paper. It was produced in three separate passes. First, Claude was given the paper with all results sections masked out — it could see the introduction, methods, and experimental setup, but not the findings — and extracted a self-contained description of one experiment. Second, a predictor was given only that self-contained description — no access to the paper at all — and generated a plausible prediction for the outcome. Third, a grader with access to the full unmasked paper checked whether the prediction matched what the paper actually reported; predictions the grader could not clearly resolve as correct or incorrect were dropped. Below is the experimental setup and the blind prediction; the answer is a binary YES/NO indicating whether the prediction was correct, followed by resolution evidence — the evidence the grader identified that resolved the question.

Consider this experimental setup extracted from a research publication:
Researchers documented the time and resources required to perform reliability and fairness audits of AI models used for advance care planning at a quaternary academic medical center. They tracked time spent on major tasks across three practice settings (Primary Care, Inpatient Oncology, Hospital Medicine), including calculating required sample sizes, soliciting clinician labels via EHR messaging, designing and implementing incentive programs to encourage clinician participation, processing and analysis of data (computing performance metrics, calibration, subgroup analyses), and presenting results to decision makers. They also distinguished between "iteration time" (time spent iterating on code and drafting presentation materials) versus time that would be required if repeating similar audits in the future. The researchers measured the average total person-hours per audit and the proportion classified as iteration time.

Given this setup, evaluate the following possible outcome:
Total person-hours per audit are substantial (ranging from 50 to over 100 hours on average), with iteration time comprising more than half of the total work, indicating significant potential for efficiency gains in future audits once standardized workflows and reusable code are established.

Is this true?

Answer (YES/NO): NO